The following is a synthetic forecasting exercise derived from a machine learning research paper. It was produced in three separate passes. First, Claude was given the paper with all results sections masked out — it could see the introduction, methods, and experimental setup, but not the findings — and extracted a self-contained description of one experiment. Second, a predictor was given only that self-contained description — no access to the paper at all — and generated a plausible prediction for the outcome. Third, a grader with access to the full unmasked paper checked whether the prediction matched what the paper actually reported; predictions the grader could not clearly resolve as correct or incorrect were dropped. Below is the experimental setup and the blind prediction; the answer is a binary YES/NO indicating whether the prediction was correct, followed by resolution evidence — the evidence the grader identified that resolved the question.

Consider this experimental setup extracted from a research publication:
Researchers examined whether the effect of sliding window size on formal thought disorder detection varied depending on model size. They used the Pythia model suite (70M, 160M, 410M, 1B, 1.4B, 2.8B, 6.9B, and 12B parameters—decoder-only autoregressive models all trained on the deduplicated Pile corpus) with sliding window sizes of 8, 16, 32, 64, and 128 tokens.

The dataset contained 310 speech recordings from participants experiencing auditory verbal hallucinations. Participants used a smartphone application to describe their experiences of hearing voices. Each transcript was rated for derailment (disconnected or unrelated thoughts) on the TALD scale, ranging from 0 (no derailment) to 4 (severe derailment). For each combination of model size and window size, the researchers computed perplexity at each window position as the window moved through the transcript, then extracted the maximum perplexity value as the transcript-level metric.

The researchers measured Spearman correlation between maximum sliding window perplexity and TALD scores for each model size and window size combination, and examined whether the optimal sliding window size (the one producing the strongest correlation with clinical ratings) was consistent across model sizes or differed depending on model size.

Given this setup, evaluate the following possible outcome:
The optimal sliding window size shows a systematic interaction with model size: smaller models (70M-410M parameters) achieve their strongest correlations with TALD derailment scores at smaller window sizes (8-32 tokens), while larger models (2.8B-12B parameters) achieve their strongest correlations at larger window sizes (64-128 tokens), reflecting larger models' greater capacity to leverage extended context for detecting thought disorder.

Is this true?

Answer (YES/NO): NO